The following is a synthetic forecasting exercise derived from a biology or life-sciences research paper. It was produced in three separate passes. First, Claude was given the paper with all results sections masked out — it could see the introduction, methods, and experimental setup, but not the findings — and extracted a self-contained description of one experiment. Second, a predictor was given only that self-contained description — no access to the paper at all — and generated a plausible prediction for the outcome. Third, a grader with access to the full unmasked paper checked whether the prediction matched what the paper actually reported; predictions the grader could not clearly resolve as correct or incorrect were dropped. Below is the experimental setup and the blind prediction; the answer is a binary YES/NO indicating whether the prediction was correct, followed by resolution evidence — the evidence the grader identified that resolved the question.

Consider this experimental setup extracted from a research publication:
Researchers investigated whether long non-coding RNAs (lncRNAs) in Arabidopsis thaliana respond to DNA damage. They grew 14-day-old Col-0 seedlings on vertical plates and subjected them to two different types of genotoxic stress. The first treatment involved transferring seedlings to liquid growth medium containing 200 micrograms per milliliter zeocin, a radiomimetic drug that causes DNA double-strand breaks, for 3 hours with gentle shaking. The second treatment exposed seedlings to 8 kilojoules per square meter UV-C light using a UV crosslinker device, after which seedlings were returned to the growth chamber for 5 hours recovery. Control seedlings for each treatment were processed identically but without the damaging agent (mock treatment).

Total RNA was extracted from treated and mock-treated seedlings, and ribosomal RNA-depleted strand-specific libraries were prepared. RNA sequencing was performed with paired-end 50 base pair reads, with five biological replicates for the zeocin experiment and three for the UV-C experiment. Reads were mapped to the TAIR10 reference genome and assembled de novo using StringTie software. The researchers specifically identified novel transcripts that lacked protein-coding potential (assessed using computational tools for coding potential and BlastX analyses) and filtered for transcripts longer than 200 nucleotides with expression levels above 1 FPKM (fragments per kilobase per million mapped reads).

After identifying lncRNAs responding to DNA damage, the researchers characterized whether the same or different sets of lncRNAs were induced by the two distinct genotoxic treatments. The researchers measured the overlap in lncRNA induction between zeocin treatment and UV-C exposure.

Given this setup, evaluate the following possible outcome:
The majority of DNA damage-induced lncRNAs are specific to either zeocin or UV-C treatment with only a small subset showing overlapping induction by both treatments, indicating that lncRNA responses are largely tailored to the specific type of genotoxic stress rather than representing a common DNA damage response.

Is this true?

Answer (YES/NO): YES